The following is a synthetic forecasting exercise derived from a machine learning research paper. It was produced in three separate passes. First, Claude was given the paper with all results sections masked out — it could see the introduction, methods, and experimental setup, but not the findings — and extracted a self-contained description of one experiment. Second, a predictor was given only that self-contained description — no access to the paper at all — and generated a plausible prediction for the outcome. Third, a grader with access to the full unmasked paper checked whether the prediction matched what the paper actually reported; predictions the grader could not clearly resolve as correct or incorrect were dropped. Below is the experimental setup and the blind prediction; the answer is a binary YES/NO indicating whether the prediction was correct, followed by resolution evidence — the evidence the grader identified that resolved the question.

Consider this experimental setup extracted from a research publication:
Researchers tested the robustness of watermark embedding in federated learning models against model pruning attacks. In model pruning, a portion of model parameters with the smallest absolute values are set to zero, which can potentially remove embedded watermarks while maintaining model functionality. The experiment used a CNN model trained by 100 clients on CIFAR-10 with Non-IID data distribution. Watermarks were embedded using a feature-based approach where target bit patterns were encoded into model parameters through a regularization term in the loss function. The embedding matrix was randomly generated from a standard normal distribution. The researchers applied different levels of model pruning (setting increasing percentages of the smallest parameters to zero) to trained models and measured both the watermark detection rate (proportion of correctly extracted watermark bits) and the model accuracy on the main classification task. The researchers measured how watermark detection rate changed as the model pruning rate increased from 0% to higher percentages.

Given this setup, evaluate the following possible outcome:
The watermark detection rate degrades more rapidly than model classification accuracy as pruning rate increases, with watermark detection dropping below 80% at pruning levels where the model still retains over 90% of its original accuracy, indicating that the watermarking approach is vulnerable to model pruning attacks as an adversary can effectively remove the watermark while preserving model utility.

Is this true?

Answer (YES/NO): NO